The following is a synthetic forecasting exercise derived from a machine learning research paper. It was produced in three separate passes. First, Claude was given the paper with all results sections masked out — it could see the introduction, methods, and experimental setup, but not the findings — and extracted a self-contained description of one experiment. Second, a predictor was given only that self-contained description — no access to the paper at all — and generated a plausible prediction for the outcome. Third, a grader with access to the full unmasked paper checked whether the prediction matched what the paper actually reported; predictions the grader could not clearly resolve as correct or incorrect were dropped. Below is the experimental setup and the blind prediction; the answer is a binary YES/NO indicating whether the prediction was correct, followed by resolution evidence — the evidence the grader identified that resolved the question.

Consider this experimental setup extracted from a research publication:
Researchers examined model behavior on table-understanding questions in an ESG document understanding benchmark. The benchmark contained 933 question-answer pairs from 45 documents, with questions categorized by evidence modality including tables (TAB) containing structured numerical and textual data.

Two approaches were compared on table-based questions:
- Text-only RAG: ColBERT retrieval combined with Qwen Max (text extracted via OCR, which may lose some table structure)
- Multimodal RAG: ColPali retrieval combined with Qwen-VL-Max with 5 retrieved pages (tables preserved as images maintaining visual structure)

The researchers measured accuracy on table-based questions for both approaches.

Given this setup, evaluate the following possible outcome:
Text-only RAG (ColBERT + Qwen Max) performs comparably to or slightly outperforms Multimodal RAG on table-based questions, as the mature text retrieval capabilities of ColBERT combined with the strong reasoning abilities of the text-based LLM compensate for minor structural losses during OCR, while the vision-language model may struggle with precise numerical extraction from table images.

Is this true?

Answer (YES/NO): NO